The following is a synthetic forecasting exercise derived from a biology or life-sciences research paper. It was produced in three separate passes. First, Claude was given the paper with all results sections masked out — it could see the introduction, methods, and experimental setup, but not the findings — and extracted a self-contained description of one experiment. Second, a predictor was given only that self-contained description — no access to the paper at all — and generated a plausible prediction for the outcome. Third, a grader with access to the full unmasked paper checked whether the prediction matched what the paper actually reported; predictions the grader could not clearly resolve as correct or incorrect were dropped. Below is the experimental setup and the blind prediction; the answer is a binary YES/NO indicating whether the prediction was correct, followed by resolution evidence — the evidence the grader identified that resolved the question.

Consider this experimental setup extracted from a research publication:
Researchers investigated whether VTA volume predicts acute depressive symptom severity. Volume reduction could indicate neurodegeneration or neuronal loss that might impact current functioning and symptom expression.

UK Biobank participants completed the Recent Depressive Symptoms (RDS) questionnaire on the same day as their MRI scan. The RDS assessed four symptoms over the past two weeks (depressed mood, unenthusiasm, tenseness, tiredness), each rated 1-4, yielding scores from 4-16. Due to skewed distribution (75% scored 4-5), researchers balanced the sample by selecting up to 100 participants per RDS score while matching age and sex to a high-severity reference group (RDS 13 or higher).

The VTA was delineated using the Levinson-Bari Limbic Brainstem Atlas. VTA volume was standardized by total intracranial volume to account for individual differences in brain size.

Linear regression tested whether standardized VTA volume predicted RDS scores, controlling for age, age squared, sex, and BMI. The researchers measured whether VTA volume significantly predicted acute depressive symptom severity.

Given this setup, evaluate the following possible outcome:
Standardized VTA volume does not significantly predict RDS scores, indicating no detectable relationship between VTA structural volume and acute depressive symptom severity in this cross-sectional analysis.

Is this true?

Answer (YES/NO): YES